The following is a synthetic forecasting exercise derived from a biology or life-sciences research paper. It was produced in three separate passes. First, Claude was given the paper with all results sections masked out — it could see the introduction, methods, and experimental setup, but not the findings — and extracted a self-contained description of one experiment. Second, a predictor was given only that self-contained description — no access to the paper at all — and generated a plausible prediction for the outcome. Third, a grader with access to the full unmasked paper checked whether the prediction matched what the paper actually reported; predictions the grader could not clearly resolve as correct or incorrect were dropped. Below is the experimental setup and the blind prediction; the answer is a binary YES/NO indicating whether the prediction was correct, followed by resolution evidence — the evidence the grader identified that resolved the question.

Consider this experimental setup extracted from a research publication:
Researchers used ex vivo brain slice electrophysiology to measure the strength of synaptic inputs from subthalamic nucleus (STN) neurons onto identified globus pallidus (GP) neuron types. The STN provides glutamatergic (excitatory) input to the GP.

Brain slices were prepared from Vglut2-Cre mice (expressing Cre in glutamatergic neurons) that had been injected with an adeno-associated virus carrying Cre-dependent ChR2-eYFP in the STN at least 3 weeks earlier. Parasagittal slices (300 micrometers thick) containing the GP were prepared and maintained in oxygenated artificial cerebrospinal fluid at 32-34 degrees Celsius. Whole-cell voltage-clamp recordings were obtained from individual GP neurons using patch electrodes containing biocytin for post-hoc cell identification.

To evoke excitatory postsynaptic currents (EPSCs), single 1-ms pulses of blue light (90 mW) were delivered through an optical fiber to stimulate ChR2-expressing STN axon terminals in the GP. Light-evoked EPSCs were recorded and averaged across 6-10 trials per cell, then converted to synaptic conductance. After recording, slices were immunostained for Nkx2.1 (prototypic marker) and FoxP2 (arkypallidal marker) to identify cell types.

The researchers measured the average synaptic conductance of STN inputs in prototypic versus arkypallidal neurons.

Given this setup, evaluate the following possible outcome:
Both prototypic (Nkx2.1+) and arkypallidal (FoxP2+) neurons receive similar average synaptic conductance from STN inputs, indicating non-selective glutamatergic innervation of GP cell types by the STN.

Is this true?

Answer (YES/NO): NO